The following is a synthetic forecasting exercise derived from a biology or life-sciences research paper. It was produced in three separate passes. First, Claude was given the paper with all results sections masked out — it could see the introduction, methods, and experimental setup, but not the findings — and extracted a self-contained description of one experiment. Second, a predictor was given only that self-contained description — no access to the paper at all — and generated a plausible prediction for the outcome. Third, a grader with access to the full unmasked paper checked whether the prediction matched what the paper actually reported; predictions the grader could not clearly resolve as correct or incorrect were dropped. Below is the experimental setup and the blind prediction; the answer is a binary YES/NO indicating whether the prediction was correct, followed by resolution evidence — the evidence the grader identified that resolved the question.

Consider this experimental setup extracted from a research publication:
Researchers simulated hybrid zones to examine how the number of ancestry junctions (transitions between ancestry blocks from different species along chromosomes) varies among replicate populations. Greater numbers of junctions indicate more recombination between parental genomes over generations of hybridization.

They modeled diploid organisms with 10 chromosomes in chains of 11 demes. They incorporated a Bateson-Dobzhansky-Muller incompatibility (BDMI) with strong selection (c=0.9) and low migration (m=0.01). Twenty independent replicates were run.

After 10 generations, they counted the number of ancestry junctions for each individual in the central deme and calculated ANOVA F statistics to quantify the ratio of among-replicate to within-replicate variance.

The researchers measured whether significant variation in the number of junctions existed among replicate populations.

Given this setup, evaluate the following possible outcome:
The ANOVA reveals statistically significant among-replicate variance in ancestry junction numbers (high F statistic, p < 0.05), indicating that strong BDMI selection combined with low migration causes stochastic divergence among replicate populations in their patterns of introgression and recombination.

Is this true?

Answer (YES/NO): YES